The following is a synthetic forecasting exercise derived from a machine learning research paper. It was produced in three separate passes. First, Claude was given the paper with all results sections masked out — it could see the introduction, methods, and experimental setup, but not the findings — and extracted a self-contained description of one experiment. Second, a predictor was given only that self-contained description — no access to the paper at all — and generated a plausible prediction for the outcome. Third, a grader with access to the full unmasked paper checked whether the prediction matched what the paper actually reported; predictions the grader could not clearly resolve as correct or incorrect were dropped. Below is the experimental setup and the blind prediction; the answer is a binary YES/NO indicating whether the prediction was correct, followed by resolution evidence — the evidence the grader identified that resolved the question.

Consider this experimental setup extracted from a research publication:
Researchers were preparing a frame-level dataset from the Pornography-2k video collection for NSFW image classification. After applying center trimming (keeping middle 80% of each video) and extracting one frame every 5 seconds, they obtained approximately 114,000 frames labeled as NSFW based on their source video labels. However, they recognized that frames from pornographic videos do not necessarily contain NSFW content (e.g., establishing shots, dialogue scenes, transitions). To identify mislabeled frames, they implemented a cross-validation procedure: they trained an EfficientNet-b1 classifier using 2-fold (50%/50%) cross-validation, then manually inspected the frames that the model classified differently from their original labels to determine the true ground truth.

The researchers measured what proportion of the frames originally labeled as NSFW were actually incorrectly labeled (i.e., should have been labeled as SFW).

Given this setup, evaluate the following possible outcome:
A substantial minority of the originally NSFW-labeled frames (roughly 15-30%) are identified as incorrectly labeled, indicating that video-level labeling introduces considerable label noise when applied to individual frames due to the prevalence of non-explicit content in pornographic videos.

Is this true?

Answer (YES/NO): NO